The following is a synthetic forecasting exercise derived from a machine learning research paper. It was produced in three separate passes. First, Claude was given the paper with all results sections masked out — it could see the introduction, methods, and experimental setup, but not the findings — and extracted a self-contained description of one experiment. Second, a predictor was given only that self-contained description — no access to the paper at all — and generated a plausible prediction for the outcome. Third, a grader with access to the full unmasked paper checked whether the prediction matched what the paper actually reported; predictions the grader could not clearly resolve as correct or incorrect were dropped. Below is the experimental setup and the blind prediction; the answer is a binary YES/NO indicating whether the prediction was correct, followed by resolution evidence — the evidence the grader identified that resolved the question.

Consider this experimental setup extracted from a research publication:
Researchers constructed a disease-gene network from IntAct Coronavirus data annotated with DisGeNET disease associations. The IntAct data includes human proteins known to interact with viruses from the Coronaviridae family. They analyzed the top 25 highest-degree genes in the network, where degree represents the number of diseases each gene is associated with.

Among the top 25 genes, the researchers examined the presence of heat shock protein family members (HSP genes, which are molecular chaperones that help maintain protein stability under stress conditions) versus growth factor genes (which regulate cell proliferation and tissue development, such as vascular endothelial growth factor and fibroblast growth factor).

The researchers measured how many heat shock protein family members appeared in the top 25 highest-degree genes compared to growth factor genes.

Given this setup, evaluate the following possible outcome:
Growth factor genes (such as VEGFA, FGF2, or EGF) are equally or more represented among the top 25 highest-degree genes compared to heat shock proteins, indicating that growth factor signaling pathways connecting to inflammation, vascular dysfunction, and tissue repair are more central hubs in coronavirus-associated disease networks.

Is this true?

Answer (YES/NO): NO